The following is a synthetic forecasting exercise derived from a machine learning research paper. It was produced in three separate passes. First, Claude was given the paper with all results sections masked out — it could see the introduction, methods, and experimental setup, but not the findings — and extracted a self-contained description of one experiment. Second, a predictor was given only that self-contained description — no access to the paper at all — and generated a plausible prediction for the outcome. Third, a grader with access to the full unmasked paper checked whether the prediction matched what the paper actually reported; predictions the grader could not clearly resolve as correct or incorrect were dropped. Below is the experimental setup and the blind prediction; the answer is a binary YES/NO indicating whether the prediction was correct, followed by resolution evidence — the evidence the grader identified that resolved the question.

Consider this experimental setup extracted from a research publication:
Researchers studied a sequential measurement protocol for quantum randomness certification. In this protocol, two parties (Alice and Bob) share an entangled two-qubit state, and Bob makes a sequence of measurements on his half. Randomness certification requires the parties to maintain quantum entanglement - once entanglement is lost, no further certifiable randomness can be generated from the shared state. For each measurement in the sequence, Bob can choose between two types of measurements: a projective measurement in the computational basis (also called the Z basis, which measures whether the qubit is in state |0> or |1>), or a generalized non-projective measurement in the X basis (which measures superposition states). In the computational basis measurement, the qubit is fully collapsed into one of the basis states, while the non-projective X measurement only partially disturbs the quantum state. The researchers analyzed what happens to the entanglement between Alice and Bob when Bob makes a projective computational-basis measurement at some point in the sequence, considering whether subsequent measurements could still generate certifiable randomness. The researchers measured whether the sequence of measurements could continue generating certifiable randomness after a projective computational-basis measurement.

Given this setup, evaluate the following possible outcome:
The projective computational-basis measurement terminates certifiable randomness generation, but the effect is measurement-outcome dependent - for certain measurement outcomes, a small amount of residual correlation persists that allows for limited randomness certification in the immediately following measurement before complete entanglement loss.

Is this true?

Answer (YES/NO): NO